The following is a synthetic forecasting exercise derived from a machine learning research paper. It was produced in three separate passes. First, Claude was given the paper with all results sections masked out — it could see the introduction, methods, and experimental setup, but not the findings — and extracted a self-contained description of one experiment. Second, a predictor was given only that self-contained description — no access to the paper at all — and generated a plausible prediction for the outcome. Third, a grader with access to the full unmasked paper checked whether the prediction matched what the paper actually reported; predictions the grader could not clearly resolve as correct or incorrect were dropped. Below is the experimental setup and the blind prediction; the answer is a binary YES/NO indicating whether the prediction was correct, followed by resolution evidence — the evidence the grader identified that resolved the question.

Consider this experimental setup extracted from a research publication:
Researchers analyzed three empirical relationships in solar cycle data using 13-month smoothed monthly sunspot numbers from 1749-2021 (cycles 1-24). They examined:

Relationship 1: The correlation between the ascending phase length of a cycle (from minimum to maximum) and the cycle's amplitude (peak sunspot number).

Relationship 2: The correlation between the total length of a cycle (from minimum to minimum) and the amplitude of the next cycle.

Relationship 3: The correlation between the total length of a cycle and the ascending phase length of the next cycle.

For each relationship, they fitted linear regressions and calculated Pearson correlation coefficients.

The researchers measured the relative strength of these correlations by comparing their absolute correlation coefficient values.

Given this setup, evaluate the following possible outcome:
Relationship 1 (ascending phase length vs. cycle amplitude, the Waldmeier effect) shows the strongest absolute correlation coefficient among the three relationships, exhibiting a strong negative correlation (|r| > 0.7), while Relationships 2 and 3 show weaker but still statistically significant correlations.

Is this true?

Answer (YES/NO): YES